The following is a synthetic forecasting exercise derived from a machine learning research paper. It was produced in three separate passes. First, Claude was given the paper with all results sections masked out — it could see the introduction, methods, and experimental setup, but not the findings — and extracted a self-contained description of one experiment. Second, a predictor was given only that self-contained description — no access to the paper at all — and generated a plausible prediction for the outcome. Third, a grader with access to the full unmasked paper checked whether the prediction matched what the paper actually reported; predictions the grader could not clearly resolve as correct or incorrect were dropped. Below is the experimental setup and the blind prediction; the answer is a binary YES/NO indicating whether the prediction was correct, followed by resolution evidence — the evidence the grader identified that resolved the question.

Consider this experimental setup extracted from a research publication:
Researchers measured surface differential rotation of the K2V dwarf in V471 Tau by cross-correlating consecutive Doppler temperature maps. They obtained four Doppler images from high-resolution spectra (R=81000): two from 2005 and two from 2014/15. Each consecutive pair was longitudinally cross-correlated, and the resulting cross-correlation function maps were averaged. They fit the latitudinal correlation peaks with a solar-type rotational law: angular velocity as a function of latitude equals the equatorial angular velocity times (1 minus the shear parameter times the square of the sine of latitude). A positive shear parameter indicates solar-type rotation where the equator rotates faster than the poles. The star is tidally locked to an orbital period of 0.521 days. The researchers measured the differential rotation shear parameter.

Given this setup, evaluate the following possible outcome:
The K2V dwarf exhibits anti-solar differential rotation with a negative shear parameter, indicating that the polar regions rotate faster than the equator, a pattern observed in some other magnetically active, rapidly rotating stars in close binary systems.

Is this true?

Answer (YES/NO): NO